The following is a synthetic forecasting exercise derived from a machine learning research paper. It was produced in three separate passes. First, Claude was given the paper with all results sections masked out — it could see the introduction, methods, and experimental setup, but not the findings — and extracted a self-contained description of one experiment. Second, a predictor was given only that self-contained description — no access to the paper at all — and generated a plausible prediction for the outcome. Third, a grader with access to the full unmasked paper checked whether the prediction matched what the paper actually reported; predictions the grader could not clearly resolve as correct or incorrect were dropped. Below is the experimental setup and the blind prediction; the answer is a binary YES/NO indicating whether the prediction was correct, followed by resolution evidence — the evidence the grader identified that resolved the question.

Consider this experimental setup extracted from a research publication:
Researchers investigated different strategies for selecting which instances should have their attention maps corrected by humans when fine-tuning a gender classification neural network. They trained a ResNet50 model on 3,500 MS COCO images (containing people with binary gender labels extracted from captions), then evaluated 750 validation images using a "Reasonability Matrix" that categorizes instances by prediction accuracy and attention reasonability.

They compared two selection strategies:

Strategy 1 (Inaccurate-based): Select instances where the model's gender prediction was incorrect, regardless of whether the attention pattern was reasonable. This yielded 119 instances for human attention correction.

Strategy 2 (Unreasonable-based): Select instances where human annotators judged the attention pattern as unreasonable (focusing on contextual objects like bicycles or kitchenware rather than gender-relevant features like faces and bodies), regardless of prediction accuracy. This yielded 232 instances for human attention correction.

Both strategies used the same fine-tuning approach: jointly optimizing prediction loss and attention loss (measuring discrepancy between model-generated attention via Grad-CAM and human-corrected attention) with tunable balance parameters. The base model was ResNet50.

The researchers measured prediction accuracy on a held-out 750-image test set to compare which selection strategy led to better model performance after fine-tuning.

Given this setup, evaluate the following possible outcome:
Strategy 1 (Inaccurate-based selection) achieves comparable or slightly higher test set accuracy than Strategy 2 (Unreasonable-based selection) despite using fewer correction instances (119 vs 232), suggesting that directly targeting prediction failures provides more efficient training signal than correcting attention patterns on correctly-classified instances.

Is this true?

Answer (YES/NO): YES